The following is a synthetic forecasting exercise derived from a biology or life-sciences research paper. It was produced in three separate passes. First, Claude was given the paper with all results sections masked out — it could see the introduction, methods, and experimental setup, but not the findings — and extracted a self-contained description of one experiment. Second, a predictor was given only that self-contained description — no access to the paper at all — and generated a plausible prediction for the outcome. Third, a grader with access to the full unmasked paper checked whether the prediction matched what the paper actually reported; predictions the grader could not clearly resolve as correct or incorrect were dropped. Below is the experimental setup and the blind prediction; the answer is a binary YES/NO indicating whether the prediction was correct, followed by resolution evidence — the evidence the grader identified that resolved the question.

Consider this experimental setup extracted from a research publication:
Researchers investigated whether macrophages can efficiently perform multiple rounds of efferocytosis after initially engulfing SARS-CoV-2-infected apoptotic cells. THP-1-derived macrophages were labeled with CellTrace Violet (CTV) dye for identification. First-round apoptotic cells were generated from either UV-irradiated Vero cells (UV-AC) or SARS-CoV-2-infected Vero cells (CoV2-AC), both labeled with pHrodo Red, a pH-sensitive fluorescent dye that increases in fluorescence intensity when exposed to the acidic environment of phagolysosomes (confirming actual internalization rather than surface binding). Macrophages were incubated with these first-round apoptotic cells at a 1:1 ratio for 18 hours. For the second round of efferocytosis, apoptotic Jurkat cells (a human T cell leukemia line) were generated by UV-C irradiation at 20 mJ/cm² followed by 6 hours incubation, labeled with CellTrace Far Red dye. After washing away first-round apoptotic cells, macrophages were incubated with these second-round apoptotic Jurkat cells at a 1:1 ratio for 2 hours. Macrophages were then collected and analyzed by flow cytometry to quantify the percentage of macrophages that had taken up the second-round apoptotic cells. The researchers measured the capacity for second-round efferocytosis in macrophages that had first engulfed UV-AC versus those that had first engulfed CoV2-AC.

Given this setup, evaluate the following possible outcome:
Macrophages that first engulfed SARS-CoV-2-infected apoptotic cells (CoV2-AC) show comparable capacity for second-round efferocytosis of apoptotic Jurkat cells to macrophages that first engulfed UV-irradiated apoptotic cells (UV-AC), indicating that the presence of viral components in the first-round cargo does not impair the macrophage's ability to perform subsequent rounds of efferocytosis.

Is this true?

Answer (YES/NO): NO